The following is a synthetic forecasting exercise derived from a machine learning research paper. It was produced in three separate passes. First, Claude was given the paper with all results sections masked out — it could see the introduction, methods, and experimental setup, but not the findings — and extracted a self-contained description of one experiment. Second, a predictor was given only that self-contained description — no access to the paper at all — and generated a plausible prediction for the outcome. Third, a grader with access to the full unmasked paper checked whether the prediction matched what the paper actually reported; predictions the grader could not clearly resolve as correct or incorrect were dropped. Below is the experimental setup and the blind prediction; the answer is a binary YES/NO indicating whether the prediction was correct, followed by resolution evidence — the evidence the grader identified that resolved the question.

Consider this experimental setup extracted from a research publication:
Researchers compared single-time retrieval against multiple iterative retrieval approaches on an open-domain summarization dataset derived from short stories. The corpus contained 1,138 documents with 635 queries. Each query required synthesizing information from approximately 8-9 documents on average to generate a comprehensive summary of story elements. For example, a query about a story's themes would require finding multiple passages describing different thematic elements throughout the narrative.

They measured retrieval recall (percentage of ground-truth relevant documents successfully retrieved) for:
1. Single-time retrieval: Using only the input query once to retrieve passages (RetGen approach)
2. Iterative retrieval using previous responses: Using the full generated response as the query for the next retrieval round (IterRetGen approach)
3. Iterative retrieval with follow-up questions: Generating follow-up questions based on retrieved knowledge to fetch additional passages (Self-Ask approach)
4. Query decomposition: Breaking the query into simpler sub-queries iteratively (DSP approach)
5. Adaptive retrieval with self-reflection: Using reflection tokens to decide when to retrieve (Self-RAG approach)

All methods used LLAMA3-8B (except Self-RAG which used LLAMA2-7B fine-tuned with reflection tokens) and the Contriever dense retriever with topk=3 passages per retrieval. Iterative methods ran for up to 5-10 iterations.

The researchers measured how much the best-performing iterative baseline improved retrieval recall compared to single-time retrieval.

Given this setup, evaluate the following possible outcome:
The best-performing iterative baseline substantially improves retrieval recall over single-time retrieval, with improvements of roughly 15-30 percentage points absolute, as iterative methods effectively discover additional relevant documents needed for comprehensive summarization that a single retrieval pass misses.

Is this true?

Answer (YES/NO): YES